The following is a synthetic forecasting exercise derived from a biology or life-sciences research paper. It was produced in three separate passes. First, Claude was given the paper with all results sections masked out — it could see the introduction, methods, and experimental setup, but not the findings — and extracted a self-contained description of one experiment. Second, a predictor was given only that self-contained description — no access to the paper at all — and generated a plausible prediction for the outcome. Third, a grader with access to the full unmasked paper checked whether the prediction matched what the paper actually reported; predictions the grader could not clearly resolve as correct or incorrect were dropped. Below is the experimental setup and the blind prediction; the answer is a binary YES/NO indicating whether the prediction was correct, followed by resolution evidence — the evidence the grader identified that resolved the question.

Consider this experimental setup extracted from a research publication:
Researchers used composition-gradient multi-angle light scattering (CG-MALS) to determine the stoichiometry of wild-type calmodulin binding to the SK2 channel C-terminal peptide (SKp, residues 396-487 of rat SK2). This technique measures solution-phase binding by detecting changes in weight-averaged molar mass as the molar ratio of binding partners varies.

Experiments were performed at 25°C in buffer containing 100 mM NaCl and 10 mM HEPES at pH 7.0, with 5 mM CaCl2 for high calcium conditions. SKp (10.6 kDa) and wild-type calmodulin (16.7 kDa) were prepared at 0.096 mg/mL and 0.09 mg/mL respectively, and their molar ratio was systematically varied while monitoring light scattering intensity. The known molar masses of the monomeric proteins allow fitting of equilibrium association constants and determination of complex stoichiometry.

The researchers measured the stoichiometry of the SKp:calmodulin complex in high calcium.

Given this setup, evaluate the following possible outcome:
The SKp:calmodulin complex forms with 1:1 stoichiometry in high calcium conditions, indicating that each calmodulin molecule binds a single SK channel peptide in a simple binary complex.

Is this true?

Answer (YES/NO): NO